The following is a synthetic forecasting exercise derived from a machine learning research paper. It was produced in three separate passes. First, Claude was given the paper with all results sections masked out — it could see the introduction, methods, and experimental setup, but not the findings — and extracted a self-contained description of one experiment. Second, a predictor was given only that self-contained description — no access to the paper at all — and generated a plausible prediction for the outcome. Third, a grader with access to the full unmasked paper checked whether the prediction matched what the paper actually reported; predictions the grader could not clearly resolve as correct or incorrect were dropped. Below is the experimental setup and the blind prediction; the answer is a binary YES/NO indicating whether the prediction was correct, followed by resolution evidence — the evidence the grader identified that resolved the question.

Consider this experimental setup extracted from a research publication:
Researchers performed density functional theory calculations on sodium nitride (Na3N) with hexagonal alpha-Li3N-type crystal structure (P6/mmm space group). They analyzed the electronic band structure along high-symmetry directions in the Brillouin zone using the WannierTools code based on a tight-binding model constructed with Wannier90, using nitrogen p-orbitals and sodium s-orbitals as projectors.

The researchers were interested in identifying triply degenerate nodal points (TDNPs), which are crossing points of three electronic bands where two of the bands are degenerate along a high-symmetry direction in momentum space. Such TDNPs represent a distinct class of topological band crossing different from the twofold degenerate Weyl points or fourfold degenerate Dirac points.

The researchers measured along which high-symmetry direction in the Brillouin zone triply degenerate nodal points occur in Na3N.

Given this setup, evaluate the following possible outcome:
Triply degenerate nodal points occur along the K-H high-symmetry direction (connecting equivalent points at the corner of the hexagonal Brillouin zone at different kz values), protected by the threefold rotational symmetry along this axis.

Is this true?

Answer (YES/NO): NO